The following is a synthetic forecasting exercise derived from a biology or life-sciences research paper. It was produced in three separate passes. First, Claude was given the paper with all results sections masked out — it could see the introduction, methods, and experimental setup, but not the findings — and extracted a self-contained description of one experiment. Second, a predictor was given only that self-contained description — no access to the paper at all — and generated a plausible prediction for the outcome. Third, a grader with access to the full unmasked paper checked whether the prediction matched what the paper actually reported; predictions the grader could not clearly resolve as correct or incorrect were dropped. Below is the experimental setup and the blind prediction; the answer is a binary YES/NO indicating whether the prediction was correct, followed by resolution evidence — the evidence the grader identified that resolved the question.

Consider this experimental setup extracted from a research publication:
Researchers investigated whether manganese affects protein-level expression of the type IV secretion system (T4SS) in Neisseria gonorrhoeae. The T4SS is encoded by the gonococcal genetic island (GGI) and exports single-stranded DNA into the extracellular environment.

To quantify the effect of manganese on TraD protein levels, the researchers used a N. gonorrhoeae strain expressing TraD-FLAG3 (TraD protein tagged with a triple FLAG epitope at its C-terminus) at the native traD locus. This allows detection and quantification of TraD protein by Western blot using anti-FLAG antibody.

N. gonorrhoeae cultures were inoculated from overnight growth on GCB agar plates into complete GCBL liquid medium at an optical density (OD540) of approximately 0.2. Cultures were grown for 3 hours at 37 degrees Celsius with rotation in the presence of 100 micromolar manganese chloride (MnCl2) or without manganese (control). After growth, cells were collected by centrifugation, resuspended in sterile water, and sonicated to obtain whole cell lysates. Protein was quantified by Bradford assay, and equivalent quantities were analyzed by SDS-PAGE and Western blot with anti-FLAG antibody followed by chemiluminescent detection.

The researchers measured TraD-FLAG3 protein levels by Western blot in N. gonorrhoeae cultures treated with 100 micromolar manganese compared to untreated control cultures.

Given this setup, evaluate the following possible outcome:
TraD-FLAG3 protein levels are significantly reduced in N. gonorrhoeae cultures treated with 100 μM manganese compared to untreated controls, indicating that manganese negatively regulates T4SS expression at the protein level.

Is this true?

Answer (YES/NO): YES